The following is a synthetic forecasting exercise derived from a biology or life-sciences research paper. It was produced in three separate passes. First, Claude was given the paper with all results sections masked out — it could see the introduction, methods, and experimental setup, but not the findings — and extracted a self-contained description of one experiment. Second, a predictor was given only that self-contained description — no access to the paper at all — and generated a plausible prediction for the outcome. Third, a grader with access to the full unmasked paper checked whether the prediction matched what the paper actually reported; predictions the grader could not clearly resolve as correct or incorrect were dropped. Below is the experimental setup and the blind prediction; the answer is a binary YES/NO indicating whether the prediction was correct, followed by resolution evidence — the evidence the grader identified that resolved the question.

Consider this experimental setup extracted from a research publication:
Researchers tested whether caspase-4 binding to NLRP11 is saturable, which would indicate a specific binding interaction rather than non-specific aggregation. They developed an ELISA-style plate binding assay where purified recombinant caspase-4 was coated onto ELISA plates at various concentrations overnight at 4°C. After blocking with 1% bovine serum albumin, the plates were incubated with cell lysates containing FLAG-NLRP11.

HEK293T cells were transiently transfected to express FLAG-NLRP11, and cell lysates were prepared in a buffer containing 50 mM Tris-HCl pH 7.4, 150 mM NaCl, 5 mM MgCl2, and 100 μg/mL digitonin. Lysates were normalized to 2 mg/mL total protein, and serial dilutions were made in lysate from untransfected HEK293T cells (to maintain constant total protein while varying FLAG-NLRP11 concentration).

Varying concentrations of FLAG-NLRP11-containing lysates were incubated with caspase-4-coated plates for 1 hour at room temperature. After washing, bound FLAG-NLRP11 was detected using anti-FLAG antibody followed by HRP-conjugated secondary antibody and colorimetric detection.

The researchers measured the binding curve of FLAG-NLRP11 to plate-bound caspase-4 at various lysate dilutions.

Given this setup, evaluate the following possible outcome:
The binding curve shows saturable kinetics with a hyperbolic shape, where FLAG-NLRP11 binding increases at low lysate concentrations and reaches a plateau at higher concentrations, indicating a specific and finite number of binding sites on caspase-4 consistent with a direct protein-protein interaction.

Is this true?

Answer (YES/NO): YES